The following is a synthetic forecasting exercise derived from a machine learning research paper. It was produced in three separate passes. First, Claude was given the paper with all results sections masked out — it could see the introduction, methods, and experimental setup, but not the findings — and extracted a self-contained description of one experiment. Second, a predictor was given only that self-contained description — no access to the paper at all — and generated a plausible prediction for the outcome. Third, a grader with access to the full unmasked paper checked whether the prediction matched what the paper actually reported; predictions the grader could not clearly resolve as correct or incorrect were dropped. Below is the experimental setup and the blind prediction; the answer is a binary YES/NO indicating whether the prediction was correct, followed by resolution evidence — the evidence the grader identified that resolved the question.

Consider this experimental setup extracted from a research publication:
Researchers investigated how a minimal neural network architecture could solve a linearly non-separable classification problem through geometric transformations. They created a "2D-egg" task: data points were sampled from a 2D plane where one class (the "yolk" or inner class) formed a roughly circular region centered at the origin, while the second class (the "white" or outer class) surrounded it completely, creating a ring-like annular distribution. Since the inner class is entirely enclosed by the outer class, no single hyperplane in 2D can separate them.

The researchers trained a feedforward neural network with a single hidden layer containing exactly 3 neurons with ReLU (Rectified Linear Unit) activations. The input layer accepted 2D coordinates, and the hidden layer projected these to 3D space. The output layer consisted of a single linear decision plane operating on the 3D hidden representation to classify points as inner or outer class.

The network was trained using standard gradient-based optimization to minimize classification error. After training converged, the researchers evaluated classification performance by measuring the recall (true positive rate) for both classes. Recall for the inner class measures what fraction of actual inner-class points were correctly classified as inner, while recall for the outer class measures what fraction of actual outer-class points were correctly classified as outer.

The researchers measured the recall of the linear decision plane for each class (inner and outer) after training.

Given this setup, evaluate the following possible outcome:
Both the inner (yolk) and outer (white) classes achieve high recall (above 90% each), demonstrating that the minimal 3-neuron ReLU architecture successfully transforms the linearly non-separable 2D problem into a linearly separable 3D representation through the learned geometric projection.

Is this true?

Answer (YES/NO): YES